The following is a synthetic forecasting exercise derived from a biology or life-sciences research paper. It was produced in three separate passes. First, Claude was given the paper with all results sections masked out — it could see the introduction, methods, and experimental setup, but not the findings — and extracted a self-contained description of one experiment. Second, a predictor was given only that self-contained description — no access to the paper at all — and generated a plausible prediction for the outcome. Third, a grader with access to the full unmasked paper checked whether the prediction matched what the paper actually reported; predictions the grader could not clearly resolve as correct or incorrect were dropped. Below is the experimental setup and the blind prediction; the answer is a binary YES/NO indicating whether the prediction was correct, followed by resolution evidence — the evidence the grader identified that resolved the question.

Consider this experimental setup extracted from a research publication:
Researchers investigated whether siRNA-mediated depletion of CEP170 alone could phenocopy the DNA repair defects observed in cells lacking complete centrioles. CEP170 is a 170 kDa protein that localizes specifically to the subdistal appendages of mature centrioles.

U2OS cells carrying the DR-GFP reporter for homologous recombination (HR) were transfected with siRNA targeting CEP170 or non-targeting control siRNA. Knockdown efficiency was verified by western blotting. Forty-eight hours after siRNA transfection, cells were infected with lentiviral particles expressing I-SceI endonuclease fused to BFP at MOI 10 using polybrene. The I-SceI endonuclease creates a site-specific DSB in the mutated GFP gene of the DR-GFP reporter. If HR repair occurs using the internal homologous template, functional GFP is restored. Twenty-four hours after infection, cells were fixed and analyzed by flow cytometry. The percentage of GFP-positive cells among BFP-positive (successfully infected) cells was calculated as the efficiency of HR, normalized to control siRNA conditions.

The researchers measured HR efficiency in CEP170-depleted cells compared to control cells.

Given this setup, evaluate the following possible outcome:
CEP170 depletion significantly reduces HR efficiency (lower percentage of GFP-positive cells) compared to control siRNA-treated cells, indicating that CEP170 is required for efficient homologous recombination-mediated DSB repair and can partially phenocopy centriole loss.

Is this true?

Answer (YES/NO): YES